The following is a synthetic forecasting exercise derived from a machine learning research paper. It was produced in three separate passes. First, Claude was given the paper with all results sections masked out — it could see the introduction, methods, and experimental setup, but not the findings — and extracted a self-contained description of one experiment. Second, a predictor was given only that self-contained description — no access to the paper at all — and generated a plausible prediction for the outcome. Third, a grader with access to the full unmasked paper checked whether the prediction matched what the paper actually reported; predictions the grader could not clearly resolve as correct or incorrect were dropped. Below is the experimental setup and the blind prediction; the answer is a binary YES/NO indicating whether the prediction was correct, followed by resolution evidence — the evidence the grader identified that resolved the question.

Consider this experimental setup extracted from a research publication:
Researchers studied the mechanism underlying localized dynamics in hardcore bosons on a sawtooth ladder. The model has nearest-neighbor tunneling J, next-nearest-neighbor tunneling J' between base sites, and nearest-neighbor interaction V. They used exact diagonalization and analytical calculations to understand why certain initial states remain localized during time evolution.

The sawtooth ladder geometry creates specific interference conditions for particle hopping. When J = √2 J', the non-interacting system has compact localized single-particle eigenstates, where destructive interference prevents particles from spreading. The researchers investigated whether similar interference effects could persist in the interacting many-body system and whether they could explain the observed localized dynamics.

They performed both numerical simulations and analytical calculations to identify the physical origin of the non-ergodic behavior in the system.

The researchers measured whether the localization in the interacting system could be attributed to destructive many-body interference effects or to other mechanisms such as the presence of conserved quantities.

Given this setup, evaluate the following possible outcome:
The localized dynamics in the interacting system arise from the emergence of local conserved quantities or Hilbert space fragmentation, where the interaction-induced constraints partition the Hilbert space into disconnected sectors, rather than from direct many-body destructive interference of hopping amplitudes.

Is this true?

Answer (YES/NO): NO